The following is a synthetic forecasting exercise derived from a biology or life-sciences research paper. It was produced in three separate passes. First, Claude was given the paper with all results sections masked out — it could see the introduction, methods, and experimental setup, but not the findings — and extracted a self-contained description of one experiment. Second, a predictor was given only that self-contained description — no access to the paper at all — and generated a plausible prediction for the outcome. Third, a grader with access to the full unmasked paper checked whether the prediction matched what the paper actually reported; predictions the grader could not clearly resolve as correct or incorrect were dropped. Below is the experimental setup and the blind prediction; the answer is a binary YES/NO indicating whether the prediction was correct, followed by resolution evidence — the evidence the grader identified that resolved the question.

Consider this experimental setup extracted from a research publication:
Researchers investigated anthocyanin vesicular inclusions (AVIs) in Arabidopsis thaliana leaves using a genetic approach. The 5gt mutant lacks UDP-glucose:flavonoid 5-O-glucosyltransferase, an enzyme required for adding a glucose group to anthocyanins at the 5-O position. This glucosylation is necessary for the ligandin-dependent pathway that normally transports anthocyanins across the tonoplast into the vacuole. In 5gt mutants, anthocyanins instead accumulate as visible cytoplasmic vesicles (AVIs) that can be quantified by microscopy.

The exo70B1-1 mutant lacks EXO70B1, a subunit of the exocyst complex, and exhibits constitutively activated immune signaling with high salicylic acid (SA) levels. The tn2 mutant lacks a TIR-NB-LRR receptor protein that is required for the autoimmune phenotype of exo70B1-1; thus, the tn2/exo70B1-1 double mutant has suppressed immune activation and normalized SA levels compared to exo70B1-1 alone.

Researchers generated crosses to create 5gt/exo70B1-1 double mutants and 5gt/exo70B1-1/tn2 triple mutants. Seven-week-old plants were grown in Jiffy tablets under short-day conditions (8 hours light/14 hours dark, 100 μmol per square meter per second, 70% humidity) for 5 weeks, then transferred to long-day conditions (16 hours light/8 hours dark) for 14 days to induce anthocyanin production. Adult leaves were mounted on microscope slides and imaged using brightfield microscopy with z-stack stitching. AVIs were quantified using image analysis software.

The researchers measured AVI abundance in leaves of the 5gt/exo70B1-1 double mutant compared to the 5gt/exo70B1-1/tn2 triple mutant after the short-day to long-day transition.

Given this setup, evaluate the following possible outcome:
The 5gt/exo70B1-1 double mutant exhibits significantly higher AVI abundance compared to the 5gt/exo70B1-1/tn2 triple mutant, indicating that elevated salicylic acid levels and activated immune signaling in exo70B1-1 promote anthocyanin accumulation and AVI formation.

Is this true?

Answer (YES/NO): NO